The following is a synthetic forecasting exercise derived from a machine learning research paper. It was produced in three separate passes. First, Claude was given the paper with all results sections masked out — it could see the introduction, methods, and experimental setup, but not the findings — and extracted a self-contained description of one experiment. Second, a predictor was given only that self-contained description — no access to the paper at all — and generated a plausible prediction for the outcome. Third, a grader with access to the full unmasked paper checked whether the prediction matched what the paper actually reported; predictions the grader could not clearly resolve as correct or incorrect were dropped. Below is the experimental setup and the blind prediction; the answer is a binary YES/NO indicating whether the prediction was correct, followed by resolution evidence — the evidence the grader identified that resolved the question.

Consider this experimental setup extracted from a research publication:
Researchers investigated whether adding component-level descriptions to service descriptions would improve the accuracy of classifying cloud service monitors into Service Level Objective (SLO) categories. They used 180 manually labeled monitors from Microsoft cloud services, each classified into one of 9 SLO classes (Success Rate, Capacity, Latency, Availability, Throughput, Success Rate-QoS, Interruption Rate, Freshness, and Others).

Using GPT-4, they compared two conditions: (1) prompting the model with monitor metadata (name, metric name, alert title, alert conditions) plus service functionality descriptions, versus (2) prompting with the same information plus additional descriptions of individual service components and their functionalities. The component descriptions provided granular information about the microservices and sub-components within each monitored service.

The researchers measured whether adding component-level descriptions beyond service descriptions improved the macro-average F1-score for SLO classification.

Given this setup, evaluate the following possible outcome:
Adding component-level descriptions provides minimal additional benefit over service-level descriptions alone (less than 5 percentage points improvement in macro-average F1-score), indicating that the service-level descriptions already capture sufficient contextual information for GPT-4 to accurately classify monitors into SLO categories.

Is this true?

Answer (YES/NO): YES